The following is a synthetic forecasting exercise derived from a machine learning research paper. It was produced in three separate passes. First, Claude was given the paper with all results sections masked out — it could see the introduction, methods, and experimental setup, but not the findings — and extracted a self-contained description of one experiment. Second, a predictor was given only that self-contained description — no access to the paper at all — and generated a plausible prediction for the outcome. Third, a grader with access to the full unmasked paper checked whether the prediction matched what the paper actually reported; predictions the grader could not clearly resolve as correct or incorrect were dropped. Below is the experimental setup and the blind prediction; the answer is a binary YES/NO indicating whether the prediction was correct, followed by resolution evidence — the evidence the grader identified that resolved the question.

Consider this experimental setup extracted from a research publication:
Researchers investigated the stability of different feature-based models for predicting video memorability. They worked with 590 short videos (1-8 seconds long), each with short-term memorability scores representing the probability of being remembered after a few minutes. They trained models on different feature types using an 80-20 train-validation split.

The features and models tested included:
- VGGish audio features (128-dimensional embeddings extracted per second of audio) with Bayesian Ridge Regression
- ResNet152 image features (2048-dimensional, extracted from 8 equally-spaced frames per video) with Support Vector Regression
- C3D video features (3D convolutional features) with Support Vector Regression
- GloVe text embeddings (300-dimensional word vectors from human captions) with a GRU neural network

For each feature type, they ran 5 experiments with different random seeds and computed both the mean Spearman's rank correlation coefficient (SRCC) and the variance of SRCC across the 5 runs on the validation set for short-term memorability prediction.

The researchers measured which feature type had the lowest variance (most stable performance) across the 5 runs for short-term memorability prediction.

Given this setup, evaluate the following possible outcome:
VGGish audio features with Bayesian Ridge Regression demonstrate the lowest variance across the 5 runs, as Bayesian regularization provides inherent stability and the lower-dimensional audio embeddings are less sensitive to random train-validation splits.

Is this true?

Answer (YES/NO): YES